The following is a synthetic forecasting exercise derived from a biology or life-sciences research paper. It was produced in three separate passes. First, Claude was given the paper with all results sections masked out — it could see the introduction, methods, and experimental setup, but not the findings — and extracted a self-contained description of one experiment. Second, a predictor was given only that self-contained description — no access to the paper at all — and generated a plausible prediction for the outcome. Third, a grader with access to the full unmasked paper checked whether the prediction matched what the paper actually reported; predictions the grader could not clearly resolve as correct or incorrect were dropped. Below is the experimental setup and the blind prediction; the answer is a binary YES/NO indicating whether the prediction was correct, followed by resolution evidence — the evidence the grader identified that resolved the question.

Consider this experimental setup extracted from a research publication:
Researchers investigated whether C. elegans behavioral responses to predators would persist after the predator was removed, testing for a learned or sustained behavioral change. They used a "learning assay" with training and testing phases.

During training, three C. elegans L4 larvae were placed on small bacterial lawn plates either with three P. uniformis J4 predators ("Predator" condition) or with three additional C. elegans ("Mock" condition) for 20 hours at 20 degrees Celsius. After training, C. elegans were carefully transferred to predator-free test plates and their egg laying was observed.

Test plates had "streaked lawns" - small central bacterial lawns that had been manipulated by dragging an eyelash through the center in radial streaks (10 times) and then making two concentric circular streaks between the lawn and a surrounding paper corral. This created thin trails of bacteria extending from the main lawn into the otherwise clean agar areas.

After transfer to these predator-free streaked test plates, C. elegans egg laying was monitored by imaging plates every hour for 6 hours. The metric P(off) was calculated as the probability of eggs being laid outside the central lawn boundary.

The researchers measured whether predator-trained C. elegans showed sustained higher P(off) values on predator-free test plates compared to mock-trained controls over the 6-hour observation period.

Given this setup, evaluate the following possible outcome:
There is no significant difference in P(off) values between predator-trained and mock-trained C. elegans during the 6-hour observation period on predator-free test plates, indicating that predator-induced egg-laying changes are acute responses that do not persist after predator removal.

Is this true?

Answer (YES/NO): NO